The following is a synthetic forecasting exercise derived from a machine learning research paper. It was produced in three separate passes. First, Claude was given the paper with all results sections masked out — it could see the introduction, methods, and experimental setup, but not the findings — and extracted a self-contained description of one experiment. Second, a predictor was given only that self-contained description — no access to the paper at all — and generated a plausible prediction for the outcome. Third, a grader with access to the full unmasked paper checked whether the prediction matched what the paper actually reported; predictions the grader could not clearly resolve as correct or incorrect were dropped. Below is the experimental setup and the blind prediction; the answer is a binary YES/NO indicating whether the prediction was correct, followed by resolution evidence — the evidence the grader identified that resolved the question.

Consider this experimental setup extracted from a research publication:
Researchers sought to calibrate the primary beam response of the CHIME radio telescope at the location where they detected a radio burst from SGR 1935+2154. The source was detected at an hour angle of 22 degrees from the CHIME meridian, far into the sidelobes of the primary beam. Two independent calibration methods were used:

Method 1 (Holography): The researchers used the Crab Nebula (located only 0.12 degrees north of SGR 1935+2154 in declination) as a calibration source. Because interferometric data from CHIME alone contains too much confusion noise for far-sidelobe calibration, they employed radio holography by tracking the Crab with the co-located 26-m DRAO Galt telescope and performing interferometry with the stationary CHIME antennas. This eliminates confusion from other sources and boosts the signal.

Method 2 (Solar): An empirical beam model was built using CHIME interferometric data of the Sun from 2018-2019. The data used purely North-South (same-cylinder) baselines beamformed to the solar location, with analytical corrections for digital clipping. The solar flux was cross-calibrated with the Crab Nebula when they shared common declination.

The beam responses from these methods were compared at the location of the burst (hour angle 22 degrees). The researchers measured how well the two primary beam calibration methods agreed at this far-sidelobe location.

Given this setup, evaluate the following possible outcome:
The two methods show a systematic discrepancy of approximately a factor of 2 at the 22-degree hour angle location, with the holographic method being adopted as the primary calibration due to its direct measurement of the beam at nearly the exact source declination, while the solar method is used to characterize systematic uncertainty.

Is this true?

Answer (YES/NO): NO